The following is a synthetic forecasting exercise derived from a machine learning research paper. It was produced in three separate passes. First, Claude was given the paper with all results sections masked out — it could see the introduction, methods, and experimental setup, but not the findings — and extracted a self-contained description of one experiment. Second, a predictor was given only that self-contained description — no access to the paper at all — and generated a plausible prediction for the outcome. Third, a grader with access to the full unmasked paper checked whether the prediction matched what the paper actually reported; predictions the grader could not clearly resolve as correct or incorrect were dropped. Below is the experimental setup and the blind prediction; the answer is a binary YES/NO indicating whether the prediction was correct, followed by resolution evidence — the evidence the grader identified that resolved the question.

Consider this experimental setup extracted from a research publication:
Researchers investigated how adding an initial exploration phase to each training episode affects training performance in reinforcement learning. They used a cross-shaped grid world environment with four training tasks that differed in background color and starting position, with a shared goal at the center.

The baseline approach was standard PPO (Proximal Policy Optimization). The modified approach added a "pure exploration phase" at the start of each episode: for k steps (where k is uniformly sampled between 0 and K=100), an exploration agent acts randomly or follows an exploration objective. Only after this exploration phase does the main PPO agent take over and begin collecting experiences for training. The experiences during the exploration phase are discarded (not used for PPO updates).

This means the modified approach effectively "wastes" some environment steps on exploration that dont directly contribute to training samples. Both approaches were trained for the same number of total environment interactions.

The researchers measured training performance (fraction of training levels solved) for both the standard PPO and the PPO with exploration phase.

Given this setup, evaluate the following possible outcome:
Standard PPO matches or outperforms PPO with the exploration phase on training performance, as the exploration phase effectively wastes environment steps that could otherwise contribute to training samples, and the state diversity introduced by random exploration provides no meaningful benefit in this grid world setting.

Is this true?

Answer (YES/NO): NO